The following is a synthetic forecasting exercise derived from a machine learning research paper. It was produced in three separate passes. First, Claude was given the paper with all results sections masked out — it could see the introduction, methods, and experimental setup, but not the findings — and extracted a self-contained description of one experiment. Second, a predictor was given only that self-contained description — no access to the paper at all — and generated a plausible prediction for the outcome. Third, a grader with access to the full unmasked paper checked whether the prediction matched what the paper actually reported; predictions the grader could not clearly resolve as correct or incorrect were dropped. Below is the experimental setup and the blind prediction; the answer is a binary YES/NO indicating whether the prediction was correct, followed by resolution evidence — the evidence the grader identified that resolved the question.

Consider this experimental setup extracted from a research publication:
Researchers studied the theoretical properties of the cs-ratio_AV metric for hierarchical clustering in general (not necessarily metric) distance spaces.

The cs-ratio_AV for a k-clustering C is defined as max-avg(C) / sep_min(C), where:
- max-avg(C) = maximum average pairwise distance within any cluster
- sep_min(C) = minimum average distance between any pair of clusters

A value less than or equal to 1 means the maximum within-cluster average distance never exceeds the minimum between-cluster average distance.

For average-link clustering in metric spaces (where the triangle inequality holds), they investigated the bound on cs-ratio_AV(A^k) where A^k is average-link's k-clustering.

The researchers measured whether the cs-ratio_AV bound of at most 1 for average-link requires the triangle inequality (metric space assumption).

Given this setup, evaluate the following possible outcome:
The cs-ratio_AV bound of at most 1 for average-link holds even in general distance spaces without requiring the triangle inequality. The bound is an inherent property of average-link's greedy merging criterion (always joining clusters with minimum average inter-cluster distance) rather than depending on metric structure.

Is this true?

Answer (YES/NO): YES